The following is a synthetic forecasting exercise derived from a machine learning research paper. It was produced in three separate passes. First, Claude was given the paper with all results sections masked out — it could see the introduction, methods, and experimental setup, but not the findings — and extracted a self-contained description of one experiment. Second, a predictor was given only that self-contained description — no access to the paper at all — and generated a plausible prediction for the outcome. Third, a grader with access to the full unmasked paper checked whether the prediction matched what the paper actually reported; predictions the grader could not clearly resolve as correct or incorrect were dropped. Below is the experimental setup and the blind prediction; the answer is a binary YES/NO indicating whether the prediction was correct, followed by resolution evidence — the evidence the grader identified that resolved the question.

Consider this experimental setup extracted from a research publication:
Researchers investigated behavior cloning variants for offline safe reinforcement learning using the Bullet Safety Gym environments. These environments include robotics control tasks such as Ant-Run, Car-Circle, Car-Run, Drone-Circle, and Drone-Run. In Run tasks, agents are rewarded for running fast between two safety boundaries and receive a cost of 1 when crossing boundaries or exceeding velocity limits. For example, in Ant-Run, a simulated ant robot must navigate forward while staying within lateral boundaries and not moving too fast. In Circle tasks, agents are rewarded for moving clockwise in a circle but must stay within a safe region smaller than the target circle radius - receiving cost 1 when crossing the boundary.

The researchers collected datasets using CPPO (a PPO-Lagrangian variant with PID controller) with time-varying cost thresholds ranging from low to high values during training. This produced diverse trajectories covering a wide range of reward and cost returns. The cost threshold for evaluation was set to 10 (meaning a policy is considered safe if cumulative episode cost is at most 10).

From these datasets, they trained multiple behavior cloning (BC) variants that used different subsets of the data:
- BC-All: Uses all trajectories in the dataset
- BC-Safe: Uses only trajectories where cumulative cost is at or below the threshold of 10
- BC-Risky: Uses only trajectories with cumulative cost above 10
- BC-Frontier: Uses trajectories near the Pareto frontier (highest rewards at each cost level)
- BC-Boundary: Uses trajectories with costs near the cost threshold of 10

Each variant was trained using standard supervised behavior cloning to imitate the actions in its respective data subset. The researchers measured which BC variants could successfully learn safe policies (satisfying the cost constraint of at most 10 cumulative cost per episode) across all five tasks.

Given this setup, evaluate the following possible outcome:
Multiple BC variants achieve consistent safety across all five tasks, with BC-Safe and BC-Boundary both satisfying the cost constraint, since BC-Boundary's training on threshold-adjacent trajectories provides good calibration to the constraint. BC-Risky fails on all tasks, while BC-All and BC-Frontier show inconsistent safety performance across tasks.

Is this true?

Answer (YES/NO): NO